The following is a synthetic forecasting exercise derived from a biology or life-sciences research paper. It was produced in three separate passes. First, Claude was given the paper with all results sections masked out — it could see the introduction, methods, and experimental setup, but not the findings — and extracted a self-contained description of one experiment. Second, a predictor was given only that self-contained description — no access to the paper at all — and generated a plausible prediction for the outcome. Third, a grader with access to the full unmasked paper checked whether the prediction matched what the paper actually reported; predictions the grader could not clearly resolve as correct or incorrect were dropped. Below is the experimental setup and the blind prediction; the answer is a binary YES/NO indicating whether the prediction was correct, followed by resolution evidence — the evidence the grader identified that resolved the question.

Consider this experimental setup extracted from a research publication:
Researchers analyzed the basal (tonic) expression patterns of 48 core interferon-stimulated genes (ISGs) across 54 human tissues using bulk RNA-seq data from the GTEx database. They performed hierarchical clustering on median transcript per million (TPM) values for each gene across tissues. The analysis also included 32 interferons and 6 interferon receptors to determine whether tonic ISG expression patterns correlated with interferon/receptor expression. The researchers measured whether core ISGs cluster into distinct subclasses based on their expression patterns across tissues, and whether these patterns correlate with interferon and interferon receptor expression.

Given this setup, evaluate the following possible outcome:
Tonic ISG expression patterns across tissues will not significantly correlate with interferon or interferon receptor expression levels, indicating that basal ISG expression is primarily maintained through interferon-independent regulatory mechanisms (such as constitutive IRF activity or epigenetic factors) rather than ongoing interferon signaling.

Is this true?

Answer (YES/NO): YES